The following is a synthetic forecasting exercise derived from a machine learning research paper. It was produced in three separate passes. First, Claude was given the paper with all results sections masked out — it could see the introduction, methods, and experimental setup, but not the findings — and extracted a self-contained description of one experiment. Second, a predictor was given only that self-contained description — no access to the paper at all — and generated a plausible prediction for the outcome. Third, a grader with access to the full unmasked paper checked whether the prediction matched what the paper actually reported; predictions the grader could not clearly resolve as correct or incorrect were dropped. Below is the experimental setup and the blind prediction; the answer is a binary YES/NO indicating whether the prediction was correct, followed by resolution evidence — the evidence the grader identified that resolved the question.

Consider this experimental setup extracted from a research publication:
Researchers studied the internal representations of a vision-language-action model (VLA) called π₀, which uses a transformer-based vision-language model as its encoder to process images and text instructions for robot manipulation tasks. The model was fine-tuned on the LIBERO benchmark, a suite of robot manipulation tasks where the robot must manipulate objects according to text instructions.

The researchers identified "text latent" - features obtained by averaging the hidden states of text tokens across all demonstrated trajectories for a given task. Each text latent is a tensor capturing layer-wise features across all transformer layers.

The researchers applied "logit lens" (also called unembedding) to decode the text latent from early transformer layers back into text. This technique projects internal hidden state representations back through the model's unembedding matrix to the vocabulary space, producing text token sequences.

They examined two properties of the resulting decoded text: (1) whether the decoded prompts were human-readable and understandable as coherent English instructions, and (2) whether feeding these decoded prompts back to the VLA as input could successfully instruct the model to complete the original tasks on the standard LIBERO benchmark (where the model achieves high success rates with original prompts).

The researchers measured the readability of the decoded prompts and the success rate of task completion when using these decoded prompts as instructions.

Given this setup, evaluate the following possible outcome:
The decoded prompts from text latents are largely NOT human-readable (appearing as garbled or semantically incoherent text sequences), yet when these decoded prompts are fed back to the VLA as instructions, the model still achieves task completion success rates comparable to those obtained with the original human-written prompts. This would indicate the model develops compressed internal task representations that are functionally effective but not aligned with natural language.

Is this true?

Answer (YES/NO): NO